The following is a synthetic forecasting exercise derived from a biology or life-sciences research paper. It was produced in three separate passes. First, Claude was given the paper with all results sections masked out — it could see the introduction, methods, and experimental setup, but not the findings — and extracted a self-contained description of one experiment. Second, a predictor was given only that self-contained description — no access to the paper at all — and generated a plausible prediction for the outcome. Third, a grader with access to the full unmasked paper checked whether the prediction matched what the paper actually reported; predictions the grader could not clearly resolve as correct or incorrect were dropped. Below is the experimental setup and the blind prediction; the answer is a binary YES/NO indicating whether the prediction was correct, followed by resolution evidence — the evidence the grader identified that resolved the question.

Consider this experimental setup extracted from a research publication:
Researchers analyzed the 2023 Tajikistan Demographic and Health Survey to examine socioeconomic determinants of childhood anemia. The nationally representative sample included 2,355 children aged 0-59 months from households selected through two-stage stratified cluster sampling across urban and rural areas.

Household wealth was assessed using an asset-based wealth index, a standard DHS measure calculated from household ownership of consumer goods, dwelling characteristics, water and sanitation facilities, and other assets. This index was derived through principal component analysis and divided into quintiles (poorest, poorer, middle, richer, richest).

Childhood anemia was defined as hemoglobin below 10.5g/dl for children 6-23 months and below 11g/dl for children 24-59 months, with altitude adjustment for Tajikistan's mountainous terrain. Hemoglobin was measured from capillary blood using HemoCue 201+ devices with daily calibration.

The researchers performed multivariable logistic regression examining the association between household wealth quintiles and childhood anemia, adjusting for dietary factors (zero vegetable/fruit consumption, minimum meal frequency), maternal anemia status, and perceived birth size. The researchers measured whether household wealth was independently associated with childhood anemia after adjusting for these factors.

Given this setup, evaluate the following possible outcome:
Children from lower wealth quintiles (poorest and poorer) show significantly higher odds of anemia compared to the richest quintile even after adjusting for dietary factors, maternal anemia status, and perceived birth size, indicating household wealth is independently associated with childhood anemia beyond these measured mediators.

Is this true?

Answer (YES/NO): YES